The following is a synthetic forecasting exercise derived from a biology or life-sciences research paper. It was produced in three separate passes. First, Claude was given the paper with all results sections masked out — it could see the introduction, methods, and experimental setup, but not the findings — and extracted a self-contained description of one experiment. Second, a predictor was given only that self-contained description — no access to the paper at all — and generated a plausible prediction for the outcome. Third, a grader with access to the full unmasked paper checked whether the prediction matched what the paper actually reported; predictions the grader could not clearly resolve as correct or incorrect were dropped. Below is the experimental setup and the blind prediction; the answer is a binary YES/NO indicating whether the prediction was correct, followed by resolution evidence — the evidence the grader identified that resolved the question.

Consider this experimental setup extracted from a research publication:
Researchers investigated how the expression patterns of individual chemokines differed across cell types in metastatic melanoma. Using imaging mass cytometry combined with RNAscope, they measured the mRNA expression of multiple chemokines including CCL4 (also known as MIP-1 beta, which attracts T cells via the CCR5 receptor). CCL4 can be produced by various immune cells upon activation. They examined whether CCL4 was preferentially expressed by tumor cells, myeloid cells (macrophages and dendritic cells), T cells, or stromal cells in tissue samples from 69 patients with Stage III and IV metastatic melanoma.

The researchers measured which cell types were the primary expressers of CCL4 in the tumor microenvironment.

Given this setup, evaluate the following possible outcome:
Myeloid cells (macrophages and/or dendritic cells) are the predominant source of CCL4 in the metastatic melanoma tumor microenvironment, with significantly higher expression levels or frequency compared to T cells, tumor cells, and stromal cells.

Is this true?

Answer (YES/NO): NO